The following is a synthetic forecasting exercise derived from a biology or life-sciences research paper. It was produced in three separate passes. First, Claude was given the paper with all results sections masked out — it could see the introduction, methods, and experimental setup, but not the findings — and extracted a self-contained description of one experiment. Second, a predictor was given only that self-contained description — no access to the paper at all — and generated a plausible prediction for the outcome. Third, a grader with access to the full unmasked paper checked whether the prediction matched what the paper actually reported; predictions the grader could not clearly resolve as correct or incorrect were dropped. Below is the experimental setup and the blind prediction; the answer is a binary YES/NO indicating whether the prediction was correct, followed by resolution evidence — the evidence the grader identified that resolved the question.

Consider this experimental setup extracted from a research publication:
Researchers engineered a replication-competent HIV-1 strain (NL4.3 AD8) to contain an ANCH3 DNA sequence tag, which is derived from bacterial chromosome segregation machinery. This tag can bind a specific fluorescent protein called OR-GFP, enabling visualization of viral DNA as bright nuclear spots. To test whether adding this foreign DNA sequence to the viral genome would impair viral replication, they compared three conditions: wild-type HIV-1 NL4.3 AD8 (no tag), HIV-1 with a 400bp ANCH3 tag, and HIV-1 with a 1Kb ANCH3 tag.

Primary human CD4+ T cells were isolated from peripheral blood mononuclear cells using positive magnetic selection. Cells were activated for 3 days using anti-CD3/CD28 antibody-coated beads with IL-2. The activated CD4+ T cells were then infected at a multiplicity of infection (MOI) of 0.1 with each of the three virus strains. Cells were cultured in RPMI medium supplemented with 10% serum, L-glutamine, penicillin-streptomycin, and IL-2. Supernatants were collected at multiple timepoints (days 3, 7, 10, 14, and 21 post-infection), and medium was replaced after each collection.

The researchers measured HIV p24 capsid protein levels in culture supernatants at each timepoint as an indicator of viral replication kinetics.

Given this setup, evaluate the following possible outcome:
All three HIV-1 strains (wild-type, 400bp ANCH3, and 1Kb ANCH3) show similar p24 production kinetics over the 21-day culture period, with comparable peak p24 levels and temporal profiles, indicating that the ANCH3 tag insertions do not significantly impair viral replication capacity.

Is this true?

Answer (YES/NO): NO